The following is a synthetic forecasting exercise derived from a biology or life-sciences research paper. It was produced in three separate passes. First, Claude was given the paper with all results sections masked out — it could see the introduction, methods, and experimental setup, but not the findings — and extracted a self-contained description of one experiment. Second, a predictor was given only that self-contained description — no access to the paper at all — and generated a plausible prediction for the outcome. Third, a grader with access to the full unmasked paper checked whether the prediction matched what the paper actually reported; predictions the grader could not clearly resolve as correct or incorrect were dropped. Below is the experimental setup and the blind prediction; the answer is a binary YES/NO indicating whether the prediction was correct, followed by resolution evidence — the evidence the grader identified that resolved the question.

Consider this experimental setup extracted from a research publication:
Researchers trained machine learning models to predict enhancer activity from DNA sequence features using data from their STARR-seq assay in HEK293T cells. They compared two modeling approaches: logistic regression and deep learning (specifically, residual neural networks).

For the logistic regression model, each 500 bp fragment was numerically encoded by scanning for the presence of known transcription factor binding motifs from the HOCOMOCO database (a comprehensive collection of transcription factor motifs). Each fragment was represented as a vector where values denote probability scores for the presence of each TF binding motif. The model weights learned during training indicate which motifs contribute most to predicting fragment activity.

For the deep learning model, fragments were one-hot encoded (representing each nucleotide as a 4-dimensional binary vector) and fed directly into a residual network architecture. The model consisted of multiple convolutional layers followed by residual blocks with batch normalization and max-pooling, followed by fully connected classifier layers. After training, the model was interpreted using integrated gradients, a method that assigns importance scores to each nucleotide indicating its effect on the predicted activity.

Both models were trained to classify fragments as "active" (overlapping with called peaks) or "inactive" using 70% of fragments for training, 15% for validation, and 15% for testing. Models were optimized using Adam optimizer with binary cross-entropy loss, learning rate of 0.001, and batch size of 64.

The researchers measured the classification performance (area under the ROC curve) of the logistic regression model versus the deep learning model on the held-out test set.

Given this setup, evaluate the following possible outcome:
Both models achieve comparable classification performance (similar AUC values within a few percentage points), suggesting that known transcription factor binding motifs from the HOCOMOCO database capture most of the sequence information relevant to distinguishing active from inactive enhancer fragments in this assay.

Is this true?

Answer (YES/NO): NO